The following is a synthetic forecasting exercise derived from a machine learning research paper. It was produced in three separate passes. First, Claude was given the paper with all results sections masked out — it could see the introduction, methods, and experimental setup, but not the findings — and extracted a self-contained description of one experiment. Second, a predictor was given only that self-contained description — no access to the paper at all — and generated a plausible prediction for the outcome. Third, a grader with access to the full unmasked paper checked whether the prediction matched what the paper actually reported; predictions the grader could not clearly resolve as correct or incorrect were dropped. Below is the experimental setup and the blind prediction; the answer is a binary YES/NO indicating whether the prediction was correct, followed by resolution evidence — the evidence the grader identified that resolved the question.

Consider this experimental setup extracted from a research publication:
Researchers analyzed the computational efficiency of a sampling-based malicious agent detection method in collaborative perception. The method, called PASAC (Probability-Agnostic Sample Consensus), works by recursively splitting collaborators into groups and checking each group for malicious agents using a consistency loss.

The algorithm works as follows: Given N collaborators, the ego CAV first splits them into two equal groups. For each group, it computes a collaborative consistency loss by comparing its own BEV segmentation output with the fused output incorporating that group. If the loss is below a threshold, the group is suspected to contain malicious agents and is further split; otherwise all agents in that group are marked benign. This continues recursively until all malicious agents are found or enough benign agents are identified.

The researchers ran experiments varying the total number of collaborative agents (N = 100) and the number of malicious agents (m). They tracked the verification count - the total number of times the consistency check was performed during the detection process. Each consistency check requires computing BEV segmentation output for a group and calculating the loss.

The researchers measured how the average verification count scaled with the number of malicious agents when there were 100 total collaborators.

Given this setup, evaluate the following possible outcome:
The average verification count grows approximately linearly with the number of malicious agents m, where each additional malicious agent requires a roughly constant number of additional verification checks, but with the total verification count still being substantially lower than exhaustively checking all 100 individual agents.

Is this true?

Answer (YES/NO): YES